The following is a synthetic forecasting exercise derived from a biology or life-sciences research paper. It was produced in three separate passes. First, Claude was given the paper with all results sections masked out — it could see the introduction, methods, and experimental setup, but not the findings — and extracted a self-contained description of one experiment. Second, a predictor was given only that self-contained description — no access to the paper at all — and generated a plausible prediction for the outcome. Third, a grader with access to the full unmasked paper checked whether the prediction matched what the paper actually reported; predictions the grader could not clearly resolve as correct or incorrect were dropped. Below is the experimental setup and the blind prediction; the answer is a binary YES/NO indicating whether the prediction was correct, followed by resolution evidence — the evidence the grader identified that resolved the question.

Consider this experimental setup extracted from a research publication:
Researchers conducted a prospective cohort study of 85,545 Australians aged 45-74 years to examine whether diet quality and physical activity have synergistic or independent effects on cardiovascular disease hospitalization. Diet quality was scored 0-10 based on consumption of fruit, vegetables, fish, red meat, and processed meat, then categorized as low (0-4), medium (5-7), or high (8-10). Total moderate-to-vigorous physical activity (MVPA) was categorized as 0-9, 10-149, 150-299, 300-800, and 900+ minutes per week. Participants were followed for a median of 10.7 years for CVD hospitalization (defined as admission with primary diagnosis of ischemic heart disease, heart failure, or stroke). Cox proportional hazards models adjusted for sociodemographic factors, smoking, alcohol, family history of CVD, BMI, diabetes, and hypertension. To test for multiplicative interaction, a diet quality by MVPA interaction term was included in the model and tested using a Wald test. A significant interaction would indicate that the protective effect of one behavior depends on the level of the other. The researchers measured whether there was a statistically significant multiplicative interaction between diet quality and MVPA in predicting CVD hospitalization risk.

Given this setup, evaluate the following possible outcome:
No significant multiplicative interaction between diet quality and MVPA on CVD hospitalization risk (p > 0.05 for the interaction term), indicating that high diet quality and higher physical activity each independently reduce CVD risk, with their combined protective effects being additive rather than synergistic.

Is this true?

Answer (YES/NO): NO